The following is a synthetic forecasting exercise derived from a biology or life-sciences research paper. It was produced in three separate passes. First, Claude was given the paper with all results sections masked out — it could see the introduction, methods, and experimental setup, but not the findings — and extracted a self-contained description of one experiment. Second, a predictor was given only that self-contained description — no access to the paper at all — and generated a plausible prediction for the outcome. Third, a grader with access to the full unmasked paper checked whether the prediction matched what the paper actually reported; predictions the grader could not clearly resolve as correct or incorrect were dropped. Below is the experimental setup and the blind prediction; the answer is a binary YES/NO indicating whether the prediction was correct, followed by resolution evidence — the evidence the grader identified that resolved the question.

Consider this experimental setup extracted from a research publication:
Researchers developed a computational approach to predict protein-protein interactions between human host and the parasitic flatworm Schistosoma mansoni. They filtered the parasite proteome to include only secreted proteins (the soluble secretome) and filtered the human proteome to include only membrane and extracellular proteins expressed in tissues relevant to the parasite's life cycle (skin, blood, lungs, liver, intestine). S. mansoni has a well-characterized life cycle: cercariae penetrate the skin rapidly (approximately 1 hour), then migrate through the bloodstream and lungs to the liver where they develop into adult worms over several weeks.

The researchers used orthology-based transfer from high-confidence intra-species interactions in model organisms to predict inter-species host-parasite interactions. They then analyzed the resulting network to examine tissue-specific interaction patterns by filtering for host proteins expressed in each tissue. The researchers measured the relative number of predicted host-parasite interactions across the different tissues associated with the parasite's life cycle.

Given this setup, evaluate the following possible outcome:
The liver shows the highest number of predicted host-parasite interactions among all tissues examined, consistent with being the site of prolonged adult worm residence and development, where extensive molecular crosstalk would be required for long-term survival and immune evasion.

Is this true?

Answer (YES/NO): NO